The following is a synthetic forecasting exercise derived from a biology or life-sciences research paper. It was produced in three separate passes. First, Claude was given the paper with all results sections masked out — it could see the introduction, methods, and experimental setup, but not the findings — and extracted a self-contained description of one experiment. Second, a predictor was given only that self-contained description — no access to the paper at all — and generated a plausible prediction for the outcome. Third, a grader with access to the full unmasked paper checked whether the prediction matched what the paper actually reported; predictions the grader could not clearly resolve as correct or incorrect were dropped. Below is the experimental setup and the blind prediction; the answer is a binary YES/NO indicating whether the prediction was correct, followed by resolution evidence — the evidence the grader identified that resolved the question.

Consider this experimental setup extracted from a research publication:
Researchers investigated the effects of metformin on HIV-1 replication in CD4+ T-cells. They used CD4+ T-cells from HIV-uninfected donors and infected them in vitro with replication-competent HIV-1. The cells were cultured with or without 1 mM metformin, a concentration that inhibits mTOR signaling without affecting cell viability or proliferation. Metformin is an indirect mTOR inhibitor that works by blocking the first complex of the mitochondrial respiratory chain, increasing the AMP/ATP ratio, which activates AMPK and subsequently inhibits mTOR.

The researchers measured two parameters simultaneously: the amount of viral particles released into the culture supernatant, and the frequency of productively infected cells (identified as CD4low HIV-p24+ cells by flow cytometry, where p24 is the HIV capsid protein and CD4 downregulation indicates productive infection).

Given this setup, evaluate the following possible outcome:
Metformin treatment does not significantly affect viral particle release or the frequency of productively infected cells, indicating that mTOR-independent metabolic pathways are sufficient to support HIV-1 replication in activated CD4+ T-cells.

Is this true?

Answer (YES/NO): NO